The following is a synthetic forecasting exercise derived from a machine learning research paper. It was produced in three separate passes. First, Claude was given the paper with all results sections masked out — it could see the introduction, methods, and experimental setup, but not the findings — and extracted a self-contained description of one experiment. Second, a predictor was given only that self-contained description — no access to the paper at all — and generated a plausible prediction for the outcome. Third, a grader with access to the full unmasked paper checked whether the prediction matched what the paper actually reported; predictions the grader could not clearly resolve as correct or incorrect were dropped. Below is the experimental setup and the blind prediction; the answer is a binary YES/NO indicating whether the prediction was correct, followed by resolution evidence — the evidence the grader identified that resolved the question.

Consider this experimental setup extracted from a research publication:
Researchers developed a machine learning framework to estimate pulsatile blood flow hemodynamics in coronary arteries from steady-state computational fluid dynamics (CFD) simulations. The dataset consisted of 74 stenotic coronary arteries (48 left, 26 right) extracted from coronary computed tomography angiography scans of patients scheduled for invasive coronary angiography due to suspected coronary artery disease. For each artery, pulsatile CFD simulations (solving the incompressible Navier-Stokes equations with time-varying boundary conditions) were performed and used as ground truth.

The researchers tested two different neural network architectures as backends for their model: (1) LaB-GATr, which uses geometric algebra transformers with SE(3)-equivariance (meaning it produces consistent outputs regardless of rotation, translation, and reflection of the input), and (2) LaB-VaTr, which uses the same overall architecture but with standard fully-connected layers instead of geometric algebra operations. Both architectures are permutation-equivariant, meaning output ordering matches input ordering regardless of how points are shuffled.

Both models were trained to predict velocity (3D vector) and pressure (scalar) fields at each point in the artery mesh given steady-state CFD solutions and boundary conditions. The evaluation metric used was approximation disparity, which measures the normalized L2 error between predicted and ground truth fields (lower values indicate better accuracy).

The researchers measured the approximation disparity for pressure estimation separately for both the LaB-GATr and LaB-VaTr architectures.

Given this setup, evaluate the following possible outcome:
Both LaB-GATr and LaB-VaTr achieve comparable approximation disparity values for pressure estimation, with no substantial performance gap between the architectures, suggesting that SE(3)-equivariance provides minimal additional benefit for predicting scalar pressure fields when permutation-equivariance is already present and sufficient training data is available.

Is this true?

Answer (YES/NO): YES